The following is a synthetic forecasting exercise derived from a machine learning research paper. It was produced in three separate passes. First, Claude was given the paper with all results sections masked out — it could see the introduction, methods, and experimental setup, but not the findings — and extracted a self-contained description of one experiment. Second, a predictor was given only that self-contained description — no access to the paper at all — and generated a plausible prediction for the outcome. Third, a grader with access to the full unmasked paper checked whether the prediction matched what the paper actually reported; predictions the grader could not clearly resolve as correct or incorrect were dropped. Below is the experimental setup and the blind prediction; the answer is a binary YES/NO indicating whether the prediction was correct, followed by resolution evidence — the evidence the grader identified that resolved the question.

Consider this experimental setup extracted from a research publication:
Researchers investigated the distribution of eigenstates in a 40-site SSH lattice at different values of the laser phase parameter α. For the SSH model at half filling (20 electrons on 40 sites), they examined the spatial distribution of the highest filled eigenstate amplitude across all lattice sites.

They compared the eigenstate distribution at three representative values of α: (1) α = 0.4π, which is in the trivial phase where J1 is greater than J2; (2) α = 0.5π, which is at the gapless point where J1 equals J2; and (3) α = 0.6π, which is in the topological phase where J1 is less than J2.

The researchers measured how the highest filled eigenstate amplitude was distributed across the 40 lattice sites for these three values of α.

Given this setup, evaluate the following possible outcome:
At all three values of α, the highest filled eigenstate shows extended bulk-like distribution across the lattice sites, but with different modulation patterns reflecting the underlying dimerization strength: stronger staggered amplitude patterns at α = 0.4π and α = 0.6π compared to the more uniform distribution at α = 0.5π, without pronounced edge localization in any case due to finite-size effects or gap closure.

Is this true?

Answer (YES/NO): NO